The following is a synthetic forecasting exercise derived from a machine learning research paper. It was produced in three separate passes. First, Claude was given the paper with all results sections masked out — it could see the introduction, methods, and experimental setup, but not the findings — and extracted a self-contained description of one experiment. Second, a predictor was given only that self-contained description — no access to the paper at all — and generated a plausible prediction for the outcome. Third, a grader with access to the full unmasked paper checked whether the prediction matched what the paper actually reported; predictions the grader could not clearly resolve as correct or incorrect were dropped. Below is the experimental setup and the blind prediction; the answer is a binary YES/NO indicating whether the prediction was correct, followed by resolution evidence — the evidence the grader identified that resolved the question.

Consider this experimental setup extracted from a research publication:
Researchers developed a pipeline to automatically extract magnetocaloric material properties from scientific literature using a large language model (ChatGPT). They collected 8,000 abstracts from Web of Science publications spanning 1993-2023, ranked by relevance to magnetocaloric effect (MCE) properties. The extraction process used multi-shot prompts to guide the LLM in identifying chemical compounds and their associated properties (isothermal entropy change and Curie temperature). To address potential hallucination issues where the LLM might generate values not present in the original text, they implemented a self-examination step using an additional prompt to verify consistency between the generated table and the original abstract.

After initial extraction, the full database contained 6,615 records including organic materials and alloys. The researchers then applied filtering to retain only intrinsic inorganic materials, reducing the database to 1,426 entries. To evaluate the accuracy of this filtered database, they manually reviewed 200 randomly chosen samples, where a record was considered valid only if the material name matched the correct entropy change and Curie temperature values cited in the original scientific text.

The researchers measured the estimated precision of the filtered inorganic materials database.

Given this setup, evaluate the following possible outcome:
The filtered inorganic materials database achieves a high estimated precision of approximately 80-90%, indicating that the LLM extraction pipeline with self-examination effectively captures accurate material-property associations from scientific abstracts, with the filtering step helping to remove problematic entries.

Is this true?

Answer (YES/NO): YES